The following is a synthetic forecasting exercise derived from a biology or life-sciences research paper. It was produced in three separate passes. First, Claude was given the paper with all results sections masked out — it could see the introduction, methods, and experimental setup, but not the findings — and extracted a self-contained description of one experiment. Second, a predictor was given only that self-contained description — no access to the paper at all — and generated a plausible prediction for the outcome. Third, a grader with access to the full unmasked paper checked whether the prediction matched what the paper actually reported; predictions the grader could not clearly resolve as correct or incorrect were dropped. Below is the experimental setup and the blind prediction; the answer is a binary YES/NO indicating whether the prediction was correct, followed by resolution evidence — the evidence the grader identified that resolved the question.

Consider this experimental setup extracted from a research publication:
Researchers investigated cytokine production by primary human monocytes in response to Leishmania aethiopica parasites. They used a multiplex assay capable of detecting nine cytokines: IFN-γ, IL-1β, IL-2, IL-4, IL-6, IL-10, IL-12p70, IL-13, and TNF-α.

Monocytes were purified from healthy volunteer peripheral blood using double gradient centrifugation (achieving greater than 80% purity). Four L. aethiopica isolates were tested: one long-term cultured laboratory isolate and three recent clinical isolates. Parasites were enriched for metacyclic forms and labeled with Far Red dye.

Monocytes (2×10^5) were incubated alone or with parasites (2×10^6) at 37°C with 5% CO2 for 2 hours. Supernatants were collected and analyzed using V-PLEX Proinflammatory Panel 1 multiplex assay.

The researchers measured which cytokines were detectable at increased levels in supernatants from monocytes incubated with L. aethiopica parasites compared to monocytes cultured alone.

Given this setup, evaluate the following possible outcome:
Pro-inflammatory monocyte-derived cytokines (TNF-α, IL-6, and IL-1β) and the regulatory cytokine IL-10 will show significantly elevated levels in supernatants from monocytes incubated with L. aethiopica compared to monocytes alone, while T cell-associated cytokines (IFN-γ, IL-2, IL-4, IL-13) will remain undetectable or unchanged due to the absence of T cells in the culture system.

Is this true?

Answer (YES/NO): YES